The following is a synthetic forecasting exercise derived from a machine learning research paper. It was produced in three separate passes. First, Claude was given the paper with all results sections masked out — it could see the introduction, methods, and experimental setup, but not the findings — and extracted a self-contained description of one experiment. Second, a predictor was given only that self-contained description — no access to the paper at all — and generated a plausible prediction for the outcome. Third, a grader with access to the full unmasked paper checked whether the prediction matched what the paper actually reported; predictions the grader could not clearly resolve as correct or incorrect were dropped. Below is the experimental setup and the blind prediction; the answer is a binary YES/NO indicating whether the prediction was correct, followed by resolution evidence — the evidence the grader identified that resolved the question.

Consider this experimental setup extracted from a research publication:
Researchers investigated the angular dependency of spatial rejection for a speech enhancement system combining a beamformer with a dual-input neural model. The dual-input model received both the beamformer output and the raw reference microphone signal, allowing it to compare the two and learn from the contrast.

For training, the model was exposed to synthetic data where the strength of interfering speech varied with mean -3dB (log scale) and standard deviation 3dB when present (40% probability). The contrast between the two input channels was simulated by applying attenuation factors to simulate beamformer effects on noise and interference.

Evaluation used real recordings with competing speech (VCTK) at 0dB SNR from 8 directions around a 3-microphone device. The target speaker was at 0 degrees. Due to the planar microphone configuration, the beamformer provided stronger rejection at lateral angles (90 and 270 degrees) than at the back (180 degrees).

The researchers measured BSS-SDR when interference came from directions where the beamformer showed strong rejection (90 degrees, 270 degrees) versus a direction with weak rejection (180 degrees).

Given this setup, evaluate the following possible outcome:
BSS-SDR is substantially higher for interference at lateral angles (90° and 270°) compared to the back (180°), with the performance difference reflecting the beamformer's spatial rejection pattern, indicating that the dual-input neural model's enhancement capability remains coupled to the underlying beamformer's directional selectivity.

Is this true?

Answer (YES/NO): YES